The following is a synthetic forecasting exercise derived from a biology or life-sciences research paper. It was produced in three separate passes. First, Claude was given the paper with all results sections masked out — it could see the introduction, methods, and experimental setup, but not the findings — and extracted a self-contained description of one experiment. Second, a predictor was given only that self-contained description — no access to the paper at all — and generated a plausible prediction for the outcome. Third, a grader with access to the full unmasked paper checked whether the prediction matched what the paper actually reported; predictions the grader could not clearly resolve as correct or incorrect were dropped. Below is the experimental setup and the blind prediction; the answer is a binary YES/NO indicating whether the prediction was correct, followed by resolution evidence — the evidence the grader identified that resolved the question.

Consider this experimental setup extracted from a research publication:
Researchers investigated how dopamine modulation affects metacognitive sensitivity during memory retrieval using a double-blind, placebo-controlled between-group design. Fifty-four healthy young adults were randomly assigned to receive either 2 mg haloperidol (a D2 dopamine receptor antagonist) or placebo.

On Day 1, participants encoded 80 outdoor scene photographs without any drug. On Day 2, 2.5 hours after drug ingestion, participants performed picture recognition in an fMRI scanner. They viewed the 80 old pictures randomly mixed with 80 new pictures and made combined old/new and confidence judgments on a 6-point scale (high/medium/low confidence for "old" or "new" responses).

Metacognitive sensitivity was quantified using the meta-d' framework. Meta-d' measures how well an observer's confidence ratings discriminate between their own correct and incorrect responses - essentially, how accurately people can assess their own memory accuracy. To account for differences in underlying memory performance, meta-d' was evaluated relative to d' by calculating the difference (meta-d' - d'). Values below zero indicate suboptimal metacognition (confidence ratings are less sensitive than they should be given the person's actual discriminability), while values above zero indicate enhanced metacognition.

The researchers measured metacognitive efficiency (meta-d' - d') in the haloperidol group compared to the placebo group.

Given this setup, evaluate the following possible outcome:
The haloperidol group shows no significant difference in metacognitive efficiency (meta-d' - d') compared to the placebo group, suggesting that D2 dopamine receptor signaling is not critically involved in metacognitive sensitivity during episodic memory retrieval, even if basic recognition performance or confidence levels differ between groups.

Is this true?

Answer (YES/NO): NO